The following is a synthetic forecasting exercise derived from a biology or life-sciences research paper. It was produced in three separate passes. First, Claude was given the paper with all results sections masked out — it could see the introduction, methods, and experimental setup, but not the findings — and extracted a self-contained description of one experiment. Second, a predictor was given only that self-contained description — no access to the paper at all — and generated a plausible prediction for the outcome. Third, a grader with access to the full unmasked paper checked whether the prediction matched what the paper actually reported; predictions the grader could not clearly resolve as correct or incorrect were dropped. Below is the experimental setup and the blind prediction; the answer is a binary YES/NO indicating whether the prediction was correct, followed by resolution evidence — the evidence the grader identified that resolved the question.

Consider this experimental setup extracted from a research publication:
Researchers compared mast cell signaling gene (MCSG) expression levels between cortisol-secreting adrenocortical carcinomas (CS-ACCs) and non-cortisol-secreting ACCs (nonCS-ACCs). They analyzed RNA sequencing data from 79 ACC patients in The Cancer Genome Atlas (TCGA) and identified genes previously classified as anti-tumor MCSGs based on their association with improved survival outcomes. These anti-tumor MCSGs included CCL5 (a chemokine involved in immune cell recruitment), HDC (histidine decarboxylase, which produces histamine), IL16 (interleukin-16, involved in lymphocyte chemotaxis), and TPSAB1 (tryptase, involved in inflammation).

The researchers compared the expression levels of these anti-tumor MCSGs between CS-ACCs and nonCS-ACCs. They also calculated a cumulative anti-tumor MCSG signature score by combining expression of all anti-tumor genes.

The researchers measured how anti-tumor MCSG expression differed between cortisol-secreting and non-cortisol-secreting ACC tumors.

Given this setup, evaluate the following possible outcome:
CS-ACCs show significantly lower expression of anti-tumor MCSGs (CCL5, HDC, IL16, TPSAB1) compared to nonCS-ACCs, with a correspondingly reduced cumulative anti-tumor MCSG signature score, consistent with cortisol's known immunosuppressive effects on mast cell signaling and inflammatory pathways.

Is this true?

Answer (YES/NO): YES